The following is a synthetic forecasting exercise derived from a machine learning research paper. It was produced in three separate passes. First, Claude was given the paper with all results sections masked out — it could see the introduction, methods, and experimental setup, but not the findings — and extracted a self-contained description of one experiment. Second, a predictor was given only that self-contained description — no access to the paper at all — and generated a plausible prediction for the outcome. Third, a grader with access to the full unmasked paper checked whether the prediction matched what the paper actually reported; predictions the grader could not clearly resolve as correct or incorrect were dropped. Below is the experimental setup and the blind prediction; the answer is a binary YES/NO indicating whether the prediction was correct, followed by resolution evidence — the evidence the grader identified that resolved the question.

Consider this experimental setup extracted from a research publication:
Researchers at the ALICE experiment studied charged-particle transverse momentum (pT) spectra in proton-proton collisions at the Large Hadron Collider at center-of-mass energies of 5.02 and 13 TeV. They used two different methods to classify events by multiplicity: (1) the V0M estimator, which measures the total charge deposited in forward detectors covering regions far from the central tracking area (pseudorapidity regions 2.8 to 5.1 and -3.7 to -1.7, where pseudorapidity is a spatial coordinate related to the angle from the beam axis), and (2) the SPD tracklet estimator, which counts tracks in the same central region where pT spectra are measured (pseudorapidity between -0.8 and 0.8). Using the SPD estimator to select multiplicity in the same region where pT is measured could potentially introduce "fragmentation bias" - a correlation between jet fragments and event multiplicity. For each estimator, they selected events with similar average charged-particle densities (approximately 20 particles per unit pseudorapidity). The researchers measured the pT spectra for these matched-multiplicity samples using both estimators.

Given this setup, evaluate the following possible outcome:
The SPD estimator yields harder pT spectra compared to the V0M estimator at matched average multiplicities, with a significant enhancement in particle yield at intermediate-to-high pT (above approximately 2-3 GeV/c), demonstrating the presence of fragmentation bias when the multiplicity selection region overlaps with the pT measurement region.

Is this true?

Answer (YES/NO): NO